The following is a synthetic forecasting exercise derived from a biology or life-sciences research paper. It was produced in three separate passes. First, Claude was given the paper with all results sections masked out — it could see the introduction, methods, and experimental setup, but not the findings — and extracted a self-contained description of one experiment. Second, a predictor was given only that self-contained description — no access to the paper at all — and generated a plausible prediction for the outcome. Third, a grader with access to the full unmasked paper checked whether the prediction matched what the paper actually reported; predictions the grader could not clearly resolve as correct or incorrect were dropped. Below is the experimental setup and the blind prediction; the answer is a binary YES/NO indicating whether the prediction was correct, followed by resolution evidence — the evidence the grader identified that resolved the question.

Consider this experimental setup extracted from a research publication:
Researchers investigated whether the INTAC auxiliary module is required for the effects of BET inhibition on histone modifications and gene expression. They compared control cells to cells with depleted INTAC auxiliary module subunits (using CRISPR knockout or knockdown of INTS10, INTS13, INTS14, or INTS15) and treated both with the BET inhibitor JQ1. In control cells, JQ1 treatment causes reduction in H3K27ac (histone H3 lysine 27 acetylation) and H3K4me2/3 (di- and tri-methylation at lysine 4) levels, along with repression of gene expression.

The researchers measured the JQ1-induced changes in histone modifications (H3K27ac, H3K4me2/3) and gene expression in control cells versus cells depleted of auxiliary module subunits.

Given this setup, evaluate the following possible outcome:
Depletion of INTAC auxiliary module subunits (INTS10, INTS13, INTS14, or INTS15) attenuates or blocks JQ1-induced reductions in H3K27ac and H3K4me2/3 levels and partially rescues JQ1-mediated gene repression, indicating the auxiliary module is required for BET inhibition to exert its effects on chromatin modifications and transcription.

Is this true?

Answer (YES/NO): YES